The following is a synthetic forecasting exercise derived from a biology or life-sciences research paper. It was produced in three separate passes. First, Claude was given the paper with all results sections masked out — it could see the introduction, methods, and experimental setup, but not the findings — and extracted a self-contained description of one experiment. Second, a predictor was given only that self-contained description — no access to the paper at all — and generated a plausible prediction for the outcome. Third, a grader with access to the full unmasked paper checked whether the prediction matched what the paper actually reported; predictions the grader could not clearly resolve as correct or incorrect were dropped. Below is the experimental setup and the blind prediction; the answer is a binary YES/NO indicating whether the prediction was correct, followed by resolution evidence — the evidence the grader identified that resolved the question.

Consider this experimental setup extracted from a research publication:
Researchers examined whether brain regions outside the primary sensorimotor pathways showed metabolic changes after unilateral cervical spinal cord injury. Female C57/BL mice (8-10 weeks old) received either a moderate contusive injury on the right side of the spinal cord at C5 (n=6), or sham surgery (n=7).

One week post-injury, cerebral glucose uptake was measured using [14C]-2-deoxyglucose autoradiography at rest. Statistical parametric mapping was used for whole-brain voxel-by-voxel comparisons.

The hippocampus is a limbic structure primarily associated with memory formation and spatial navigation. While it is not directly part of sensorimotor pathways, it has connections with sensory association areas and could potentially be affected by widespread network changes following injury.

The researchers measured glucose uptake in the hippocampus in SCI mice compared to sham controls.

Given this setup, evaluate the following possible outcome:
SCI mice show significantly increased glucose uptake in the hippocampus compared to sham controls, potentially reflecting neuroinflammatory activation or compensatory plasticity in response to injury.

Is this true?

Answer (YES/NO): YES